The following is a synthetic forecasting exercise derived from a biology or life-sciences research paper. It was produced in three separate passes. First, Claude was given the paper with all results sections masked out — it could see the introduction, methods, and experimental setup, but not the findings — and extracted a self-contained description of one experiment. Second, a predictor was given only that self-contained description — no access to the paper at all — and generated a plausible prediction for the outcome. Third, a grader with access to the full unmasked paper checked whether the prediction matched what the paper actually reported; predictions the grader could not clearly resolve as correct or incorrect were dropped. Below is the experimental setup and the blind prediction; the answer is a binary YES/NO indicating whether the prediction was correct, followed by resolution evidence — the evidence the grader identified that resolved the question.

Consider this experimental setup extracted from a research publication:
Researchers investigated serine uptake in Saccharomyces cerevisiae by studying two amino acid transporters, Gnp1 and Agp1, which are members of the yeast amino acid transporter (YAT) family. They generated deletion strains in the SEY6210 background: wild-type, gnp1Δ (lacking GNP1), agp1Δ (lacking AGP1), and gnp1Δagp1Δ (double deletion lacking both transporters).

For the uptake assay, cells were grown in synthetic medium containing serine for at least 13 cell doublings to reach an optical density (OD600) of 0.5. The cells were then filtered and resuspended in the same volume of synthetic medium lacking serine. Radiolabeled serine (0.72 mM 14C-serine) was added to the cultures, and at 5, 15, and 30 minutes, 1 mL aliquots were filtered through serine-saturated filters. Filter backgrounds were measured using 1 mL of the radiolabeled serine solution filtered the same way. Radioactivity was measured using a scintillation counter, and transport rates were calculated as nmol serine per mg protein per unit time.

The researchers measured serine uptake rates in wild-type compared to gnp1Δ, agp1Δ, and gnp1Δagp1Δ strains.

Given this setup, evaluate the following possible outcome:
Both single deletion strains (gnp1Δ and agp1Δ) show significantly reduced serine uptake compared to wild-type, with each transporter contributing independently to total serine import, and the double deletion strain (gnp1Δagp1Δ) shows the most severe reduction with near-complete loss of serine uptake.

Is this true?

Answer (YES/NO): YES